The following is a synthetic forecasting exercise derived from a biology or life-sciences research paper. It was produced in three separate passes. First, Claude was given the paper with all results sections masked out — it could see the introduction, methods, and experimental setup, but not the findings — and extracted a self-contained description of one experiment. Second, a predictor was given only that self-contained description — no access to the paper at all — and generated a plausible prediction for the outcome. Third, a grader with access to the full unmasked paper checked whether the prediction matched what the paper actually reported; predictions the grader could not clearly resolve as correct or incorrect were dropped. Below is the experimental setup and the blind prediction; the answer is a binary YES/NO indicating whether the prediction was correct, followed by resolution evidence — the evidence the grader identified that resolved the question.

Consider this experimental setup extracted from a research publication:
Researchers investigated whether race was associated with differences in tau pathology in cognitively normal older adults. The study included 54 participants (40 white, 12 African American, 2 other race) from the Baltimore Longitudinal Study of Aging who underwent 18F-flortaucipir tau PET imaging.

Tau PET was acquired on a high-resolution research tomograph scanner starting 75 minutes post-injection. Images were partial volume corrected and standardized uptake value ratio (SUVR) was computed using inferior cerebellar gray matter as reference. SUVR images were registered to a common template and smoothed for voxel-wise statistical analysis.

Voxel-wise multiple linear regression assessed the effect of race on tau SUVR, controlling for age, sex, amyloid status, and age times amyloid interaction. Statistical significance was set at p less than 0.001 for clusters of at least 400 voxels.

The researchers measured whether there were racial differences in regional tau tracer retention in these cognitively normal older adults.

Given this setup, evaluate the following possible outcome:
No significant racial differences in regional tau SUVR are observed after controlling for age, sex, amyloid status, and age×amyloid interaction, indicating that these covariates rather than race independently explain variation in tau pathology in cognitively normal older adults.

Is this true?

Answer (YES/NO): NO